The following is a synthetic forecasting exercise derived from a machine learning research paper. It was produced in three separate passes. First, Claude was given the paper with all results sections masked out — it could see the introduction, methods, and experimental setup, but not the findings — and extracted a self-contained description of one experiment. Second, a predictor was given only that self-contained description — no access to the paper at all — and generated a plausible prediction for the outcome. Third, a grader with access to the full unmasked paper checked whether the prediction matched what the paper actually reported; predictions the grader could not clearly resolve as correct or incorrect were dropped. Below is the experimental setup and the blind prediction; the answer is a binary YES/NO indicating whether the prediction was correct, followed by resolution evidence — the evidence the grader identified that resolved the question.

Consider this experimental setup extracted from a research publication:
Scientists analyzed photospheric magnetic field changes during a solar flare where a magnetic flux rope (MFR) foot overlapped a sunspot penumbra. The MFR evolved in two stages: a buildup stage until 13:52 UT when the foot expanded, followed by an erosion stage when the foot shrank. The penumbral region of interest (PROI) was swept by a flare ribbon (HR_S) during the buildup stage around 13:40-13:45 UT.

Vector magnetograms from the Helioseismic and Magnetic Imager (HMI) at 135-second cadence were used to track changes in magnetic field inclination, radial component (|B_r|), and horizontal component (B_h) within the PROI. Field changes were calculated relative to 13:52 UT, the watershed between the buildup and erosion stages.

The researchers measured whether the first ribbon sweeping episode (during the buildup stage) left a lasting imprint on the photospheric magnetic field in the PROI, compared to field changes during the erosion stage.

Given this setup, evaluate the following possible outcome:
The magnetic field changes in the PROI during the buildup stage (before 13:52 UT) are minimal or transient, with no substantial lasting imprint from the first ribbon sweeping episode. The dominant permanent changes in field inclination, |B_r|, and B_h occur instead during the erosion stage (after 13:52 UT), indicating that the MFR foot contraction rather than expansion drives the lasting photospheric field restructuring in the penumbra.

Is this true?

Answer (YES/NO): YES